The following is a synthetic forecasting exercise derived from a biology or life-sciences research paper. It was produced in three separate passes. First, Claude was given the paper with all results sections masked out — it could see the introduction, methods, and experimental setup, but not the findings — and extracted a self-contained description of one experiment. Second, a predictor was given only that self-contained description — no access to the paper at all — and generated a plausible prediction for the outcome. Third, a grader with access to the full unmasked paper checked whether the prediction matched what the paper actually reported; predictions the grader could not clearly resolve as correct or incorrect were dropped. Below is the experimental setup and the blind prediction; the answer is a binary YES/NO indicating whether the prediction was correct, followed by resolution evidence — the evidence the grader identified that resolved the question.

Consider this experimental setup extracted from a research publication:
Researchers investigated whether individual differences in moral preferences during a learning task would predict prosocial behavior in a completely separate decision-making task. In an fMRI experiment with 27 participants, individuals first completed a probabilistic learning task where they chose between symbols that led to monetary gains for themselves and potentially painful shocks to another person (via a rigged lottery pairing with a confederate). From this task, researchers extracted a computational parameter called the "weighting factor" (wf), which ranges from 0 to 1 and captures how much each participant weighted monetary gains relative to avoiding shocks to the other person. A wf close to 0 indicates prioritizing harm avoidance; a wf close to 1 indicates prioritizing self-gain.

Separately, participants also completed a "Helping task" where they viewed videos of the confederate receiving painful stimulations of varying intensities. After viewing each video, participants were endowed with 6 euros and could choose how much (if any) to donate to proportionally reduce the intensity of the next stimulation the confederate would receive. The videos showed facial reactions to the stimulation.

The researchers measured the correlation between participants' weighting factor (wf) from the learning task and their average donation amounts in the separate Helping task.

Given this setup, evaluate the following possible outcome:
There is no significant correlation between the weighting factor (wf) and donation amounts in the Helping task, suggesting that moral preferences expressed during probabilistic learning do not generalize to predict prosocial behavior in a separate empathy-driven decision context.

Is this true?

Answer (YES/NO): NO